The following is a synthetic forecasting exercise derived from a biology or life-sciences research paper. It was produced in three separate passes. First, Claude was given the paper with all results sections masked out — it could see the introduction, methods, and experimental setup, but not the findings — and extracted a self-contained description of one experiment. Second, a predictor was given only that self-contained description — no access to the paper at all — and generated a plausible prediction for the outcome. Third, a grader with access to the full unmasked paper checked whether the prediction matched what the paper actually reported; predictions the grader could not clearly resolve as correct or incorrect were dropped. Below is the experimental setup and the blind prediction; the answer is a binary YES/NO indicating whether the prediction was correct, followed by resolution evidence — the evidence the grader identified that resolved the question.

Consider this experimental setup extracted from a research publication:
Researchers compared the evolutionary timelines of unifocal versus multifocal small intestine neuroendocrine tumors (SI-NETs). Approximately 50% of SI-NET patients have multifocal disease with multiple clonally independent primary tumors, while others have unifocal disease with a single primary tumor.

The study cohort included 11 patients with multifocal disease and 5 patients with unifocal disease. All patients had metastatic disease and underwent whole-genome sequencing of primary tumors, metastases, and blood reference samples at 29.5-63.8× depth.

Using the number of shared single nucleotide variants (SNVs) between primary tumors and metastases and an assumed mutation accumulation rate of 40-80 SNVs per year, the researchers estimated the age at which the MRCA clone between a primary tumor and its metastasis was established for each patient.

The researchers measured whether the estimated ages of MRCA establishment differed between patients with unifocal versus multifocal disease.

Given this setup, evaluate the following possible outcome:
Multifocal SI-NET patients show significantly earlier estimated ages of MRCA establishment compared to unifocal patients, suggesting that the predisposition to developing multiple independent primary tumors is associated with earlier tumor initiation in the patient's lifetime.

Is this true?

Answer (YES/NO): NO